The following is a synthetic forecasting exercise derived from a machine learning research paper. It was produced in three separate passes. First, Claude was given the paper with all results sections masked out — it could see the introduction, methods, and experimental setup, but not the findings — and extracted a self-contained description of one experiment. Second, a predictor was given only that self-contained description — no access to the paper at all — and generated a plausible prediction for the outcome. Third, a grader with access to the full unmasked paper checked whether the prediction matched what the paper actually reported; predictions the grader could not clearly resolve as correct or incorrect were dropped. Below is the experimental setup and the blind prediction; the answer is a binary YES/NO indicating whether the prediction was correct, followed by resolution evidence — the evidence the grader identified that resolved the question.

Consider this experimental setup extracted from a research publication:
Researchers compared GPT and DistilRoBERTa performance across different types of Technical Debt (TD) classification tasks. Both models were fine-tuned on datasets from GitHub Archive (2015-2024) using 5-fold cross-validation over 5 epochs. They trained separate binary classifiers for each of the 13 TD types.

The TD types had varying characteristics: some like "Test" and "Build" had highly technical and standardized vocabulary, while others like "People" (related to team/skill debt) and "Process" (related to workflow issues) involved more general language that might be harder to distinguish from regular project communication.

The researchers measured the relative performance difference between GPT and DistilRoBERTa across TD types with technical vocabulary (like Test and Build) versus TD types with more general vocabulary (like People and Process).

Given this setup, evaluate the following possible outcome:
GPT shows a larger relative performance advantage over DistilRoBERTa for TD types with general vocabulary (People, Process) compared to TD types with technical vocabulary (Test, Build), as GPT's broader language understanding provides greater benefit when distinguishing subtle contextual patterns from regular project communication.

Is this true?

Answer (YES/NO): NO